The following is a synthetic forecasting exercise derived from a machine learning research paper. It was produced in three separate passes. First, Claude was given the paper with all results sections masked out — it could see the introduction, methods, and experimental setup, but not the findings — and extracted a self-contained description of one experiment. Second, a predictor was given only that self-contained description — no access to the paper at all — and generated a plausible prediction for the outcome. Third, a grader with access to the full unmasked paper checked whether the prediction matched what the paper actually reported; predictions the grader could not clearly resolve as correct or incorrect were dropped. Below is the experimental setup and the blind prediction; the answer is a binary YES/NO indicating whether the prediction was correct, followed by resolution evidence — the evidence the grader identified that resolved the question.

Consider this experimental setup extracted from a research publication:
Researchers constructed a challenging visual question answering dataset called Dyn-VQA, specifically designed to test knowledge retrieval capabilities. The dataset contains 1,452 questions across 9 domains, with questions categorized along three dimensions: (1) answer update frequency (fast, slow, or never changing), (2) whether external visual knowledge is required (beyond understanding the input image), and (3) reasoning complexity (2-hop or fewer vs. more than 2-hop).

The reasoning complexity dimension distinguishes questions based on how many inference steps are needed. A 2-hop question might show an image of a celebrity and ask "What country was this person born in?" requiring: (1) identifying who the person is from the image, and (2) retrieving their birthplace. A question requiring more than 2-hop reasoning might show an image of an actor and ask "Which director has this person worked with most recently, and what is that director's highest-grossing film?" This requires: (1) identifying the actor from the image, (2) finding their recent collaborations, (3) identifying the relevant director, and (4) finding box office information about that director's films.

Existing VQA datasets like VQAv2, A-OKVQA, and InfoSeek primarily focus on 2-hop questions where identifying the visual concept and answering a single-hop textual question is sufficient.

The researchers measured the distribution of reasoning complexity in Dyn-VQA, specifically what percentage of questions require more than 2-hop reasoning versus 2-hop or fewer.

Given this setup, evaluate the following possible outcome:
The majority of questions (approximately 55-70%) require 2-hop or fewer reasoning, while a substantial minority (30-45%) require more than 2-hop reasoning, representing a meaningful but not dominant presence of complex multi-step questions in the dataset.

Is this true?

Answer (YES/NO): NO